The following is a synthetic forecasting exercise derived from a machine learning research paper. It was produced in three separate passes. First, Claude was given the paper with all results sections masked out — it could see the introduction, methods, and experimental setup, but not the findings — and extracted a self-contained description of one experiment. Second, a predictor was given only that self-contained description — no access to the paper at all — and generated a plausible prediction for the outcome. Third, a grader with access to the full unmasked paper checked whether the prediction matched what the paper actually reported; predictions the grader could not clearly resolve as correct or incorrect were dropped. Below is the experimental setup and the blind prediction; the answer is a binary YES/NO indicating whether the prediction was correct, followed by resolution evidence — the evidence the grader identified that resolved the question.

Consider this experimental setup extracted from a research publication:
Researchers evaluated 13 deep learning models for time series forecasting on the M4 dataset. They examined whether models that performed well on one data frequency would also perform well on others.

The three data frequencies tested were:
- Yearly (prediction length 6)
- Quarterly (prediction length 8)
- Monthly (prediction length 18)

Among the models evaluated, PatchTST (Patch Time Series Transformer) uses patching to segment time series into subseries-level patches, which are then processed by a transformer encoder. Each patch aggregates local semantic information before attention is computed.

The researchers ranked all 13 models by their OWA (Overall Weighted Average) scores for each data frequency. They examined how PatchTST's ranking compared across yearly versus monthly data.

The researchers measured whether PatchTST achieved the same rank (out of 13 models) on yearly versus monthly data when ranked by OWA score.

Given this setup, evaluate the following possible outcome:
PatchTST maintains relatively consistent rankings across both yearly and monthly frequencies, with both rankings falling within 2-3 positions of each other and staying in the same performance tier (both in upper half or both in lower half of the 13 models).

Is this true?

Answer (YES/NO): YES